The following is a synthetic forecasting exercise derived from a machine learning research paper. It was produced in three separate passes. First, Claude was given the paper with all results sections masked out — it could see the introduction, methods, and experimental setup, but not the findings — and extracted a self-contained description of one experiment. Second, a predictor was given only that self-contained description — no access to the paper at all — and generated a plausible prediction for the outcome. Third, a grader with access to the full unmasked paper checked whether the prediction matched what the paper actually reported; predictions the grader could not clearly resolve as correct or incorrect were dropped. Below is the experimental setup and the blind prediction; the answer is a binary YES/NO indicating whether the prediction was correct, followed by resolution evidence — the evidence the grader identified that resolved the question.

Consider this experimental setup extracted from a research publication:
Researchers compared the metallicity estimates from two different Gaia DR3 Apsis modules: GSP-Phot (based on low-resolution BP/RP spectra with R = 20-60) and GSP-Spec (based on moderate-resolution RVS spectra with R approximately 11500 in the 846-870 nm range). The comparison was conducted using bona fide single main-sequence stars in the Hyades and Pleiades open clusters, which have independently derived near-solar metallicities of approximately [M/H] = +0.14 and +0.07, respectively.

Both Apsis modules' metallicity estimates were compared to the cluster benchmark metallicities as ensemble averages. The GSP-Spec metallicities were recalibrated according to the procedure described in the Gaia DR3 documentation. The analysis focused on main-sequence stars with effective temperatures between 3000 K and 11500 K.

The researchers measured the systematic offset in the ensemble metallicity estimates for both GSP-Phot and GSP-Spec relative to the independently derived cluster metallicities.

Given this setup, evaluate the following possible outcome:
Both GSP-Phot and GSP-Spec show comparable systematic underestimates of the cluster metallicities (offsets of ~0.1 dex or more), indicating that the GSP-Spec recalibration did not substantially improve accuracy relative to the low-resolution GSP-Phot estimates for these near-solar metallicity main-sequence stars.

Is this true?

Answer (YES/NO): NO